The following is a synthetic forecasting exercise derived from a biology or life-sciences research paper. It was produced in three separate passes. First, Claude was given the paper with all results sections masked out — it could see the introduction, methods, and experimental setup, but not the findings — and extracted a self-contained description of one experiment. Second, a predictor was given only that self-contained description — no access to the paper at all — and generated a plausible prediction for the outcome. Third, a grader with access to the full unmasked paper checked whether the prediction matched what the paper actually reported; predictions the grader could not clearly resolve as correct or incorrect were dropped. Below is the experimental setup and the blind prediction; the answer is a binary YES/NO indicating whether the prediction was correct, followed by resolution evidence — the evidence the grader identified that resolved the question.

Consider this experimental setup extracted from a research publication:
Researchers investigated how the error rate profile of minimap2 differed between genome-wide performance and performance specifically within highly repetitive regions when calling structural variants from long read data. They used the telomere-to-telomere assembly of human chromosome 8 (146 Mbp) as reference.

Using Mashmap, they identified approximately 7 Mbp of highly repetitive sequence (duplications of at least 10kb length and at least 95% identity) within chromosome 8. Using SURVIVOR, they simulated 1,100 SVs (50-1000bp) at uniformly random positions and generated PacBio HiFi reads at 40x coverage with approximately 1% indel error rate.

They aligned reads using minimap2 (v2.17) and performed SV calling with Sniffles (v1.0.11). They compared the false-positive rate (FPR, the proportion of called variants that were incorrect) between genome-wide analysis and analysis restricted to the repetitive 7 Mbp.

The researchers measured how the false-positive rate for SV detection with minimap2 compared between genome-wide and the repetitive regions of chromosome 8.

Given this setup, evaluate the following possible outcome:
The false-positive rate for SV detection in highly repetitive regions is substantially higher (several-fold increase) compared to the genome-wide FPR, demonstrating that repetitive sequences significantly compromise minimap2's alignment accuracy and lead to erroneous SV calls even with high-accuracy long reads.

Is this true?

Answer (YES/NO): YES